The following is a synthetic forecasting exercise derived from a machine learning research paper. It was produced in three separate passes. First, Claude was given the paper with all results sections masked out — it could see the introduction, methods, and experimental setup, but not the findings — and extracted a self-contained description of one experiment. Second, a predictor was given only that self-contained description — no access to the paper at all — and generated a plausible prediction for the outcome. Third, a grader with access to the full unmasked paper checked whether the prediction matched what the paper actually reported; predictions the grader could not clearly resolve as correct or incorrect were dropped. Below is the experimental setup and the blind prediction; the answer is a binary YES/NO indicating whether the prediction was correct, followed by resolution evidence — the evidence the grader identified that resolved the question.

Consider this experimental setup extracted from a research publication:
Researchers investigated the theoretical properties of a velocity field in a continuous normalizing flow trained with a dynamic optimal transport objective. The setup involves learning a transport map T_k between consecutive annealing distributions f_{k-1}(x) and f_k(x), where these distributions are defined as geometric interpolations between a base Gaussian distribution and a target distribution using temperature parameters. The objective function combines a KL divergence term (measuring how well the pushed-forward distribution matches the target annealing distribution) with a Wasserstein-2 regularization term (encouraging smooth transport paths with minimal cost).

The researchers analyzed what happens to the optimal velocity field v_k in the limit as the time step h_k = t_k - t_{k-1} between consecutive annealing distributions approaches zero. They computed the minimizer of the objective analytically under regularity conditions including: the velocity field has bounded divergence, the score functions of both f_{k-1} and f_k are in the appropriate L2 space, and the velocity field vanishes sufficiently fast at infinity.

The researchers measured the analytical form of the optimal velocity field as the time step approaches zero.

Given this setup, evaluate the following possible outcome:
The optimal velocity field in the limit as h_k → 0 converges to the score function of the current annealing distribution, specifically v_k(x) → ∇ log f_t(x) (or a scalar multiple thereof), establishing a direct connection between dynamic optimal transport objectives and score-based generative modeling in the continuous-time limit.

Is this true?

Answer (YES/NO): NO